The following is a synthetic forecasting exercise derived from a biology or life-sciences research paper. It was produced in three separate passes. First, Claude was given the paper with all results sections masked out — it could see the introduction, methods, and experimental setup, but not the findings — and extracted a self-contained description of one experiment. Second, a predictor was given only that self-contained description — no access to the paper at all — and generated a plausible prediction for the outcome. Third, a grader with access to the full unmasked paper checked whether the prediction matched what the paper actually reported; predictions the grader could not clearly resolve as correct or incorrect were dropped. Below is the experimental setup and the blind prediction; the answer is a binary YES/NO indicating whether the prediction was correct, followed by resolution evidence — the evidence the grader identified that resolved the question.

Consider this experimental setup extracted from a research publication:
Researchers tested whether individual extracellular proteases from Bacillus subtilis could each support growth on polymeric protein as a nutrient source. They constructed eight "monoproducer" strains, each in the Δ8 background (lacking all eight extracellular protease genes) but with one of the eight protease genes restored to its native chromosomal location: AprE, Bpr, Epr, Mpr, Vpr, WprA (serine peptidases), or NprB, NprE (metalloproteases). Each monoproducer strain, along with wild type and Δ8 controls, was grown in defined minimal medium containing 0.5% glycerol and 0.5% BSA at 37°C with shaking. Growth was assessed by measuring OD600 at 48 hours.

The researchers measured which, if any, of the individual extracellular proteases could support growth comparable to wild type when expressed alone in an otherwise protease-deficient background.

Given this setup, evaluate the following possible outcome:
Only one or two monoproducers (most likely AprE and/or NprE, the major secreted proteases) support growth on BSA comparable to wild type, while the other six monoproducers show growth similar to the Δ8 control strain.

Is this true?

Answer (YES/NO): NO